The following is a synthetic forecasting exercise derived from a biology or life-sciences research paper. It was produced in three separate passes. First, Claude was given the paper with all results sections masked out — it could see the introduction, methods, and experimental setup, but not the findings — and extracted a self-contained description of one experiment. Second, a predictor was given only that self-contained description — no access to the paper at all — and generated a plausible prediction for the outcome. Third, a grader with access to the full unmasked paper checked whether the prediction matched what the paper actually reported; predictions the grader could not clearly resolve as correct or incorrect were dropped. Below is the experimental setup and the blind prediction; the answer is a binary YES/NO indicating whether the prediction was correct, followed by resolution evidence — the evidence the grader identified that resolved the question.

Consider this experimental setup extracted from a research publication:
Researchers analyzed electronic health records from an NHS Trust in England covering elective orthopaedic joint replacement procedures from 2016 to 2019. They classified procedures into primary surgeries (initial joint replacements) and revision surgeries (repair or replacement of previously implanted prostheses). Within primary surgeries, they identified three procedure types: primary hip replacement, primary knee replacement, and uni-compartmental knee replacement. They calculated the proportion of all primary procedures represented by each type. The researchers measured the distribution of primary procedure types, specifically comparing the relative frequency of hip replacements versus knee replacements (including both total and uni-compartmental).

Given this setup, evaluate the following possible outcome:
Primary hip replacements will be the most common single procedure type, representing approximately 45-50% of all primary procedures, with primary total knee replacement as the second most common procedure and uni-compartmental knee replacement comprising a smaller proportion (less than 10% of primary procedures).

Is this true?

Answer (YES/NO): NO